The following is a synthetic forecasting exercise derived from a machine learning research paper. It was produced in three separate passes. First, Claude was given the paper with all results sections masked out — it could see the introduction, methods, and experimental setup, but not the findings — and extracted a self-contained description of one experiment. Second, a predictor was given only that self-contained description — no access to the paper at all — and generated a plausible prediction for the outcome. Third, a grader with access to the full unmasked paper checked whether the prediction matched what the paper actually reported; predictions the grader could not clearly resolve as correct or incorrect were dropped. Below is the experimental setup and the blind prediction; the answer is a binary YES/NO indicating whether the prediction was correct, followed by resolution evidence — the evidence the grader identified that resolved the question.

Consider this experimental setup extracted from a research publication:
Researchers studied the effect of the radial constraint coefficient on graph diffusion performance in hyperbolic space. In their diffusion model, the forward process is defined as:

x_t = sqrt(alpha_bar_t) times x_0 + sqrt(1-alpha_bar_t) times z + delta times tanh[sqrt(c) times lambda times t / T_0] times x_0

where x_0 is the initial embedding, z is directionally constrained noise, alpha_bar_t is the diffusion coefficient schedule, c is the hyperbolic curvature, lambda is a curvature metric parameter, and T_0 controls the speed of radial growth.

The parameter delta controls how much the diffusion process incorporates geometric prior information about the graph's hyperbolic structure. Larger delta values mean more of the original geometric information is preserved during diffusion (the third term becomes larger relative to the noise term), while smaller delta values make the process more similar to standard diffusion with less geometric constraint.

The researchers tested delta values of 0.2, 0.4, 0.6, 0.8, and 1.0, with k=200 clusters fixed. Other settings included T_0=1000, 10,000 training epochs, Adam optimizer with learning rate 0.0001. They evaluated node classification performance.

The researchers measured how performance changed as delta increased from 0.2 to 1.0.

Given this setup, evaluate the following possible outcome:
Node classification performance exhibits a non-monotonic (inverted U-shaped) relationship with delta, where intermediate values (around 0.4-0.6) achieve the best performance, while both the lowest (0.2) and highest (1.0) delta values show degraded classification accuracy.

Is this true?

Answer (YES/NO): NO